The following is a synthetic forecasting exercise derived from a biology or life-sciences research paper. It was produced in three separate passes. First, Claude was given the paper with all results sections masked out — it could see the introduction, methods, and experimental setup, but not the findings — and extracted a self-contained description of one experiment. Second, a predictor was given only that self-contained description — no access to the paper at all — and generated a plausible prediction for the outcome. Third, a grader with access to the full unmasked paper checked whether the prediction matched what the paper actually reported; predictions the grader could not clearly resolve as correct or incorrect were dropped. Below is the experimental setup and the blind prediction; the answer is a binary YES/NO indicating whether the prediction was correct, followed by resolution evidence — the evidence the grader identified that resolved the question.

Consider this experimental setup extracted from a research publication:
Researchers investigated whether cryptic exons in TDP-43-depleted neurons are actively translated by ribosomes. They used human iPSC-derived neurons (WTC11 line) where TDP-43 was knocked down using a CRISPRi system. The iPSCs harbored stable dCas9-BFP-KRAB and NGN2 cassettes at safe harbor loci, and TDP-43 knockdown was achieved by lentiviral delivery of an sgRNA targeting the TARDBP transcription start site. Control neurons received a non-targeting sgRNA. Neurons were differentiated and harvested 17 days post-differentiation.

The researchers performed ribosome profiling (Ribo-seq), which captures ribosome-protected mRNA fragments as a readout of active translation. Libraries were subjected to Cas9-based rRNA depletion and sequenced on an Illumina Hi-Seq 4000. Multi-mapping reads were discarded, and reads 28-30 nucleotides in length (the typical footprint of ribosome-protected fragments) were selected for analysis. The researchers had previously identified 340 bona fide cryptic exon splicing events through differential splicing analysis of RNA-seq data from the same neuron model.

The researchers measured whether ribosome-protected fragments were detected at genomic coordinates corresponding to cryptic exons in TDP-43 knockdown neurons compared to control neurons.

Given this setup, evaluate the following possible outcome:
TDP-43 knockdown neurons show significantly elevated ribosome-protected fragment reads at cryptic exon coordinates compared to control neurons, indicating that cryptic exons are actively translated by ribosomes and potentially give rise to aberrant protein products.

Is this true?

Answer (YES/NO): YES